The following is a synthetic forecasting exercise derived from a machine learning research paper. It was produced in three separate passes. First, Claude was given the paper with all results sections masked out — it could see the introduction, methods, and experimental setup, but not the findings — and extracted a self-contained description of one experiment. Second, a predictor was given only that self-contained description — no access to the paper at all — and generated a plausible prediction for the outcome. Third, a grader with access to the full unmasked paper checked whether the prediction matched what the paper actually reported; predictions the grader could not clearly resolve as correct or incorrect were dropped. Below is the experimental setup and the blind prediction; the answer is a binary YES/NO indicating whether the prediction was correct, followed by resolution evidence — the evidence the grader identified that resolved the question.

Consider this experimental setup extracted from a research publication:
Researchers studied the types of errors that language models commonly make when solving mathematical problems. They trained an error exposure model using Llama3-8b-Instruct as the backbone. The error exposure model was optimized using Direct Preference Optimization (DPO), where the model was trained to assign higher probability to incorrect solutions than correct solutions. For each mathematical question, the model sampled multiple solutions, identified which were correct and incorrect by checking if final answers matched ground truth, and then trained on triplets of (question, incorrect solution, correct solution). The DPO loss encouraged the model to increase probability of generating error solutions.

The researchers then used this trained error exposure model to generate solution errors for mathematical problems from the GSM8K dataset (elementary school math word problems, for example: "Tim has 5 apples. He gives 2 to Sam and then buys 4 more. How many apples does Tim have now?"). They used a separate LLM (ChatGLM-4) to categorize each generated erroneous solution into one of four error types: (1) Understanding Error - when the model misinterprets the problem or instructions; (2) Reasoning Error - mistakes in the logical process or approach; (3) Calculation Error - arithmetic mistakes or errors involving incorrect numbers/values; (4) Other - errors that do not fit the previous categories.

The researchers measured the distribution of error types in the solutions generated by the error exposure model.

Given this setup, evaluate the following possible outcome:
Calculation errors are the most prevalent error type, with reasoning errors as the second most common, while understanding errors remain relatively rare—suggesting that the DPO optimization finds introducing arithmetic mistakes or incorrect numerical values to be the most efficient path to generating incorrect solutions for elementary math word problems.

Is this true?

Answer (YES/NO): NO